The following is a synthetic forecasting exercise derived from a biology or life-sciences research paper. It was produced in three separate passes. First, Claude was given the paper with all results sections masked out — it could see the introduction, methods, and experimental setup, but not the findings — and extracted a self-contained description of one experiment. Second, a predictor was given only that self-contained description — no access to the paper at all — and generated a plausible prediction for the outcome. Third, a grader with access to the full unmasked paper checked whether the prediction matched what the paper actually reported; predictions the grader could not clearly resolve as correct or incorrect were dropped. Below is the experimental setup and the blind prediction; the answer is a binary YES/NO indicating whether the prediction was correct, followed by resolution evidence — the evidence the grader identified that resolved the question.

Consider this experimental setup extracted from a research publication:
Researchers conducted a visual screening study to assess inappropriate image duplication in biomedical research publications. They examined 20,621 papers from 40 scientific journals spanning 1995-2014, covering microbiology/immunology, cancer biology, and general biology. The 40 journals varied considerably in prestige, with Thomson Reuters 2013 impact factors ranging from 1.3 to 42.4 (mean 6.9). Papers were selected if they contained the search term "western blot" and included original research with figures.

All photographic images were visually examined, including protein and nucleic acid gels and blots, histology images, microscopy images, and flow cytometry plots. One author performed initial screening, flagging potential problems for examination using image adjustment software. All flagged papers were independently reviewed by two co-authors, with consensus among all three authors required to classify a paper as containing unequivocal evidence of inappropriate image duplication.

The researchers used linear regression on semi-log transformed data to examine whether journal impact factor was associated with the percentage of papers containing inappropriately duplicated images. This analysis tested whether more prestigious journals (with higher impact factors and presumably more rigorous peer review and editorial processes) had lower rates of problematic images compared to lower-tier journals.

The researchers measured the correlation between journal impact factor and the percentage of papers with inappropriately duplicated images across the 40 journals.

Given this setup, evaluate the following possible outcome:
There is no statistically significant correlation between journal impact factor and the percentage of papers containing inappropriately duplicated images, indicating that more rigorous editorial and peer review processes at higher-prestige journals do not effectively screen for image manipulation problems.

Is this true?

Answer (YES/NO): NO